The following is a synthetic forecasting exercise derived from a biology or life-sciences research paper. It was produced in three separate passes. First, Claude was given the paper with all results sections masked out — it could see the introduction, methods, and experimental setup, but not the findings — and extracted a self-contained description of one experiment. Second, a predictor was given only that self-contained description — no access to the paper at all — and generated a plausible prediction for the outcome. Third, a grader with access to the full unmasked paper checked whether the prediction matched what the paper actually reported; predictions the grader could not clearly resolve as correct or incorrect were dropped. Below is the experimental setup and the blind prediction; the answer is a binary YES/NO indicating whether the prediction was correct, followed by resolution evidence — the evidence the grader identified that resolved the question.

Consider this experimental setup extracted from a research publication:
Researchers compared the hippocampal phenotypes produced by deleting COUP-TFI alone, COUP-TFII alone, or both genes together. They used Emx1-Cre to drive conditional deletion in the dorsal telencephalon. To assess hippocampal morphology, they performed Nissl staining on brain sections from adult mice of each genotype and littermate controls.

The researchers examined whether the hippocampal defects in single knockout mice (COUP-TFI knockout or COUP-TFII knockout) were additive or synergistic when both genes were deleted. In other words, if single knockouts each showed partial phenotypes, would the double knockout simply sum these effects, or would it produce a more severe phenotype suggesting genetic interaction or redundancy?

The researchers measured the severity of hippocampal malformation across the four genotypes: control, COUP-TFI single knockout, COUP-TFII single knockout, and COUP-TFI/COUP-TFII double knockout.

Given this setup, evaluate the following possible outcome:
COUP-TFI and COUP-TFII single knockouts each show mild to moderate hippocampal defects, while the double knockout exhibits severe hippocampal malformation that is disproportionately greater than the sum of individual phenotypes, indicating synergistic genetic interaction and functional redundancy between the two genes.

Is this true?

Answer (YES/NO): YES